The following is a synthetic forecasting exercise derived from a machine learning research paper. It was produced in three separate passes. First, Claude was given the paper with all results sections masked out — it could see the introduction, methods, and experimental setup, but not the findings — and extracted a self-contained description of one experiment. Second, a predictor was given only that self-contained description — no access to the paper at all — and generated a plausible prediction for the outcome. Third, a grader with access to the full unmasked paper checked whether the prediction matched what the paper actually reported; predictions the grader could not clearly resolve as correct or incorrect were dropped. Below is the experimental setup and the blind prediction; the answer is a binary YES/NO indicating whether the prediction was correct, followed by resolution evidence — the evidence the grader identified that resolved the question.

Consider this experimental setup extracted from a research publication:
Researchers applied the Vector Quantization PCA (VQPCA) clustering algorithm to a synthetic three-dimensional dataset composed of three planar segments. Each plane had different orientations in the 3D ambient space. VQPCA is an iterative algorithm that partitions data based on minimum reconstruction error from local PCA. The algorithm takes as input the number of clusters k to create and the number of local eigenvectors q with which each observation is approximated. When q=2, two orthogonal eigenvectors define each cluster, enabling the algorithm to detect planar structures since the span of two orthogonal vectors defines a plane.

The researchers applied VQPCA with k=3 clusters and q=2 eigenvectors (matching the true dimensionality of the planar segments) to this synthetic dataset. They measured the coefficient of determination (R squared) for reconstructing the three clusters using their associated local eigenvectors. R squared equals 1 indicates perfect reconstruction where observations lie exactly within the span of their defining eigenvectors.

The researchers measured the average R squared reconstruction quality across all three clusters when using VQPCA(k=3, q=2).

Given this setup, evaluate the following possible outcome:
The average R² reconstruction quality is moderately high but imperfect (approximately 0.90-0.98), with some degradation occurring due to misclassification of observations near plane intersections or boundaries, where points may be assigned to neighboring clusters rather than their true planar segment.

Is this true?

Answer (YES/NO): NO